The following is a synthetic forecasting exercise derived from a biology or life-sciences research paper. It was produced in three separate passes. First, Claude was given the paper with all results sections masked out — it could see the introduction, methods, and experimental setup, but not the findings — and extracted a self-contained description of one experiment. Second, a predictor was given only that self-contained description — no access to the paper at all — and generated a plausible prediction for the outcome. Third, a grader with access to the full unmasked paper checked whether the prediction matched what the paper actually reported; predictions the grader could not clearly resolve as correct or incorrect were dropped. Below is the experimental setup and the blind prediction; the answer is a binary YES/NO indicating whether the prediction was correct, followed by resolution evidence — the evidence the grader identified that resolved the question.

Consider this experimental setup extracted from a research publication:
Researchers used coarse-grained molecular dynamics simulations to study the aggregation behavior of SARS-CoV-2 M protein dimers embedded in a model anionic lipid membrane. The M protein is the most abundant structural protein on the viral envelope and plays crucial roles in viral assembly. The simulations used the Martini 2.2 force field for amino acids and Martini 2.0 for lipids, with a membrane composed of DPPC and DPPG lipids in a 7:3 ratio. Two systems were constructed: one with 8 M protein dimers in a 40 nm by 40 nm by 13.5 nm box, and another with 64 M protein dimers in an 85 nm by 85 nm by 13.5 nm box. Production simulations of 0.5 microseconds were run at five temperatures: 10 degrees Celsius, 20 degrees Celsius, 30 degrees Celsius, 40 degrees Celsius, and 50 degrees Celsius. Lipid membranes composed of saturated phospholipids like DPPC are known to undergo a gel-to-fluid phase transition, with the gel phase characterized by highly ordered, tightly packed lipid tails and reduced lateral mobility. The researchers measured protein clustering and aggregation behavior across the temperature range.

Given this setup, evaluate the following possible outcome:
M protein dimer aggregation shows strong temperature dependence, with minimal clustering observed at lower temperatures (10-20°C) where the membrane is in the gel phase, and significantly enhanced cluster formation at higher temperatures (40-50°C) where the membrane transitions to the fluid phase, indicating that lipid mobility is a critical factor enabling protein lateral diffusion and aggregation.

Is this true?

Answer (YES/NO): YES